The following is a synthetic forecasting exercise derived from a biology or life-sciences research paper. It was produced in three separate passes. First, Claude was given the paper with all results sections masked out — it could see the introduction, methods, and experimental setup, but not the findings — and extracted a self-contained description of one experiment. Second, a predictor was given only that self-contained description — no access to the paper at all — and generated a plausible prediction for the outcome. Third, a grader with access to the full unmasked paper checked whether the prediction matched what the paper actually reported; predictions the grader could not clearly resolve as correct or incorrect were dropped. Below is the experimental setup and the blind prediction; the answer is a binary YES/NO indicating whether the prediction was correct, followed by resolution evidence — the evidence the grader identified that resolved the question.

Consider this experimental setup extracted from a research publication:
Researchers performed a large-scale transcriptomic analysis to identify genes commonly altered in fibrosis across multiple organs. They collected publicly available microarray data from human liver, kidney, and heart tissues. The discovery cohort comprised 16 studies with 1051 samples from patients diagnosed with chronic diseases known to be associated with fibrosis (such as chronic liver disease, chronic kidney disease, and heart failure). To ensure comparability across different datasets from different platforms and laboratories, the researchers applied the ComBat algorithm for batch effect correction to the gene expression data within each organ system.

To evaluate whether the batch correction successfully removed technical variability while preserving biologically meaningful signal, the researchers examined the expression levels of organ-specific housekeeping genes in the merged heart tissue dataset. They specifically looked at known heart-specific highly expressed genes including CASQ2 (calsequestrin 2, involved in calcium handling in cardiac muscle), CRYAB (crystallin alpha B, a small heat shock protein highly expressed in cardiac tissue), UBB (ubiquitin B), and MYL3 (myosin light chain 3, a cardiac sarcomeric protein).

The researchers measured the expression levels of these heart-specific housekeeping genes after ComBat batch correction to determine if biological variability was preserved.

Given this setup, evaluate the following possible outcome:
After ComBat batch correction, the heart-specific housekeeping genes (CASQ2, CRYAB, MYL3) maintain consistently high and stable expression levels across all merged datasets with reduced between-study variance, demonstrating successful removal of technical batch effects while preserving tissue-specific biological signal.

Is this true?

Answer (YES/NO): YES